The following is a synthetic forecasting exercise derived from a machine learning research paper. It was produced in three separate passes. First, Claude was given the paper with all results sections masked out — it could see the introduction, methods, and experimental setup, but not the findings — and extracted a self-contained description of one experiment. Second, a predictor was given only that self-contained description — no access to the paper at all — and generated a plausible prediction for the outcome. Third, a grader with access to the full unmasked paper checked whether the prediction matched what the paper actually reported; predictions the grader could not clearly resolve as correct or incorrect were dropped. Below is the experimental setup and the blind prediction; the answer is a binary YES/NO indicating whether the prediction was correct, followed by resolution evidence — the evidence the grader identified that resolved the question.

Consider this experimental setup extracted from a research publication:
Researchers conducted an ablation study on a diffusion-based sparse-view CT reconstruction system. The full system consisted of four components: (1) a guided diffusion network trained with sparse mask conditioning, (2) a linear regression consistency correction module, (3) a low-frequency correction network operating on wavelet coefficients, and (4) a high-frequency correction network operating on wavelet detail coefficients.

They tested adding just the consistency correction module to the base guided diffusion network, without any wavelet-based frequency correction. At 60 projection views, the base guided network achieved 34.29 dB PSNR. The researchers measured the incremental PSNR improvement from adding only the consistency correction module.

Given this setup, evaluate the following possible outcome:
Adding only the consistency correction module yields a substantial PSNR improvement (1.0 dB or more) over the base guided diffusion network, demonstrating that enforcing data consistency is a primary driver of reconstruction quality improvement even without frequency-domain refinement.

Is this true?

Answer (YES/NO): NO